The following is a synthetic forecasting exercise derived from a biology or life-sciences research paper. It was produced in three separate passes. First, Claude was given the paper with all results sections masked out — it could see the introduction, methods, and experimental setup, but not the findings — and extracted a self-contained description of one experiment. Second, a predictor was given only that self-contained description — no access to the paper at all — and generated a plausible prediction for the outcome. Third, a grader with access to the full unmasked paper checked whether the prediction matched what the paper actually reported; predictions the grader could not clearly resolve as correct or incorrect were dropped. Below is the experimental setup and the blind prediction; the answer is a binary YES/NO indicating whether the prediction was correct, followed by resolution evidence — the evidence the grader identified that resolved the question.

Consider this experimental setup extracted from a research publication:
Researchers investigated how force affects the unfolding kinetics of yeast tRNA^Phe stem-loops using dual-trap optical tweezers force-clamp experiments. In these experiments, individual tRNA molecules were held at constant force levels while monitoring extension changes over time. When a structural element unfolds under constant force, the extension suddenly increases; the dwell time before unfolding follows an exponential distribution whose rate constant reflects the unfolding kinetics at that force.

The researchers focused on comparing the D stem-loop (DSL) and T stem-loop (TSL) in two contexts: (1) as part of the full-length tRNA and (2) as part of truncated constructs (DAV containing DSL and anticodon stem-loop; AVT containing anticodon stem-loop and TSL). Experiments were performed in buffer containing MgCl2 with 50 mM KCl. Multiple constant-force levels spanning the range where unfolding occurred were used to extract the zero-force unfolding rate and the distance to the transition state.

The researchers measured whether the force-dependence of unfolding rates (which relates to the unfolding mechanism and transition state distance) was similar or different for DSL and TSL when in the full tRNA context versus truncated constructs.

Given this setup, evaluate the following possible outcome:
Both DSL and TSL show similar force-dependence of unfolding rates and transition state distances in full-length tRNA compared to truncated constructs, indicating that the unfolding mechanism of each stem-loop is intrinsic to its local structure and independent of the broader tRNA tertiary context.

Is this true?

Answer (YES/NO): NO